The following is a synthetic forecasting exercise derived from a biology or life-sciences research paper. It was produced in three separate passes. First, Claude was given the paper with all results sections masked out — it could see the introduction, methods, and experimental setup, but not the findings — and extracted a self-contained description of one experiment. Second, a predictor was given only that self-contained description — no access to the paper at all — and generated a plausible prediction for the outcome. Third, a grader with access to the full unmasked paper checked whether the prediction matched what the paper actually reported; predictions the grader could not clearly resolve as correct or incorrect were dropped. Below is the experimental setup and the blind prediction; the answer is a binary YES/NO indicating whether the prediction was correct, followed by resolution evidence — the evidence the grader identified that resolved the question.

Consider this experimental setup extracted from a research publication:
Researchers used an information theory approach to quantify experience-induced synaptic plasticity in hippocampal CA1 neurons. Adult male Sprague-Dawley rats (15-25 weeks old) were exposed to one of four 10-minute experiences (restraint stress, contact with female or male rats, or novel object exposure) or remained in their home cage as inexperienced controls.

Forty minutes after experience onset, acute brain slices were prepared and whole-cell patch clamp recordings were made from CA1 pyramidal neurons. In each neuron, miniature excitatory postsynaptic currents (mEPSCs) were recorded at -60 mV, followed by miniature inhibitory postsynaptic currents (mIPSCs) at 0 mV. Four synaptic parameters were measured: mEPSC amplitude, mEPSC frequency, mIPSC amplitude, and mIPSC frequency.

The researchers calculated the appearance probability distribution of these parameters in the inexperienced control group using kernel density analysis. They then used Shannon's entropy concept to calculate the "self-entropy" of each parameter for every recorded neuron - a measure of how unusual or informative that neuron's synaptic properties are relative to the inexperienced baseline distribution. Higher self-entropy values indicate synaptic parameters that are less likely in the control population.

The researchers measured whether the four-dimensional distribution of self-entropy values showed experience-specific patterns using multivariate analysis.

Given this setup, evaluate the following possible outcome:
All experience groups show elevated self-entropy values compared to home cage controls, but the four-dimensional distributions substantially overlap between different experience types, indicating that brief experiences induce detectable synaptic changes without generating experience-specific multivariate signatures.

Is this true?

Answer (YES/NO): NO